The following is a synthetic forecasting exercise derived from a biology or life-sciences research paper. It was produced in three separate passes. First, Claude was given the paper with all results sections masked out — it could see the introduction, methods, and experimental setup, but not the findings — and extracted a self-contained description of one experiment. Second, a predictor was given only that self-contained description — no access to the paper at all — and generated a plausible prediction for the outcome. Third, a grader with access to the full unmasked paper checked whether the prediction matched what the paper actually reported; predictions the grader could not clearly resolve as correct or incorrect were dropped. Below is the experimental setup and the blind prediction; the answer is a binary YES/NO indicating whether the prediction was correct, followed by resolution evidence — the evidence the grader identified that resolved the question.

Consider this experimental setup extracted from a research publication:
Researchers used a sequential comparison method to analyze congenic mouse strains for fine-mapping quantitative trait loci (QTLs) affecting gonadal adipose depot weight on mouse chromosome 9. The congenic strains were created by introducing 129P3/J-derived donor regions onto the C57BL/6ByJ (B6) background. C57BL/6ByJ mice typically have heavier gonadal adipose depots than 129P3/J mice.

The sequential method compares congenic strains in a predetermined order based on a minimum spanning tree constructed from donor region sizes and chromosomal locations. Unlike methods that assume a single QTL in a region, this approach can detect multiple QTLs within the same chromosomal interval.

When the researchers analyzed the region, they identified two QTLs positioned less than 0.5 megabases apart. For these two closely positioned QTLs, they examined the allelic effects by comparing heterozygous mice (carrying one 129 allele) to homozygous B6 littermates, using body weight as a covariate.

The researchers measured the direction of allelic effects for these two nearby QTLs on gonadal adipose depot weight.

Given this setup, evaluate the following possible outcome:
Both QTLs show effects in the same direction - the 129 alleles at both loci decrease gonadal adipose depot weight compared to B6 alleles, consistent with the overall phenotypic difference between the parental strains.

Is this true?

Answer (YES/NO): NO